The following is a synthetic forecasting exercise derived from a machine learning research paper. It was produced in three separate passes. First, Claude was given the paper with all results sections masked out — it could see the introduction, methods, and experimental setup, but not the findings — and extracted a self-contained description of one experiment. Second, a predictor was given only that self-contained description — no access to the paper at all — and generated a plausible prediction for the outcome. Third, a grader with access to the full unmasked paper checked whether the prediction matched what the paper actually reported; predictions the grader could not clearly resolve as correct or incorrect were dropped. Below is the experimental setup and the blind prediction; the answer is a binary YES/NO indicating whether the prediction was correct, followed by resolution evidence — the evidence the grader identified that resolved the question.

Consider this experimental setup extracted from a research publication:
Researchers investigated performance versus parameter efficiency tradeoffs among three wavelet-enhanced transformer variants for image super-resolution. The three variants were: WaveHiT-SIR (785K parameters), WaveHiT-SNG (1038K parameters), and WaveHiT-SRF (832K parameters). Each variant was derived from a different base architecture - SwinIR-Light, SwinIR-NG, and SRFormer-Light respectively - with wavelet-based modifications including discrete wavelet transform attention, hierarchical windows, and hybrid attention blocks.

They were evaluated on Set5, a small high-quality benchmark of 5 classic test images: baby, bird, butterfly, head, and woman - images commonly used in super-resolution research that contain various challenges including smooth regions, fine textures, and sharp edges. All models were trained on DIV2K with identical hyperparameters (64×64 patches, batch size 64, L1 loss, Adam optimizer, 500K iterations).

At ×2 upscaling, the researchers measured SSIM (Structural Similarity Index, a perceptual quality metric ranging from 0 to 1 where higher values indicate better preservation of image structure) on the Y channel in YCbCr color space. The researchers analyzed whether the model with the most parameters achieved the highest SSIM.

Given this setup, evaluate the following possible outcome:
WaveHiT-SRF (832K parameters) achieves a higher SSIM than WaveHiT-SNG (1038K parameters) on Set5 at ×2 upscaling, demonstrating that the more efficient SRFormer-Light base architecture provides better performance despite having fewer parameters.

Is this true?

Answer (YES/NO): YES